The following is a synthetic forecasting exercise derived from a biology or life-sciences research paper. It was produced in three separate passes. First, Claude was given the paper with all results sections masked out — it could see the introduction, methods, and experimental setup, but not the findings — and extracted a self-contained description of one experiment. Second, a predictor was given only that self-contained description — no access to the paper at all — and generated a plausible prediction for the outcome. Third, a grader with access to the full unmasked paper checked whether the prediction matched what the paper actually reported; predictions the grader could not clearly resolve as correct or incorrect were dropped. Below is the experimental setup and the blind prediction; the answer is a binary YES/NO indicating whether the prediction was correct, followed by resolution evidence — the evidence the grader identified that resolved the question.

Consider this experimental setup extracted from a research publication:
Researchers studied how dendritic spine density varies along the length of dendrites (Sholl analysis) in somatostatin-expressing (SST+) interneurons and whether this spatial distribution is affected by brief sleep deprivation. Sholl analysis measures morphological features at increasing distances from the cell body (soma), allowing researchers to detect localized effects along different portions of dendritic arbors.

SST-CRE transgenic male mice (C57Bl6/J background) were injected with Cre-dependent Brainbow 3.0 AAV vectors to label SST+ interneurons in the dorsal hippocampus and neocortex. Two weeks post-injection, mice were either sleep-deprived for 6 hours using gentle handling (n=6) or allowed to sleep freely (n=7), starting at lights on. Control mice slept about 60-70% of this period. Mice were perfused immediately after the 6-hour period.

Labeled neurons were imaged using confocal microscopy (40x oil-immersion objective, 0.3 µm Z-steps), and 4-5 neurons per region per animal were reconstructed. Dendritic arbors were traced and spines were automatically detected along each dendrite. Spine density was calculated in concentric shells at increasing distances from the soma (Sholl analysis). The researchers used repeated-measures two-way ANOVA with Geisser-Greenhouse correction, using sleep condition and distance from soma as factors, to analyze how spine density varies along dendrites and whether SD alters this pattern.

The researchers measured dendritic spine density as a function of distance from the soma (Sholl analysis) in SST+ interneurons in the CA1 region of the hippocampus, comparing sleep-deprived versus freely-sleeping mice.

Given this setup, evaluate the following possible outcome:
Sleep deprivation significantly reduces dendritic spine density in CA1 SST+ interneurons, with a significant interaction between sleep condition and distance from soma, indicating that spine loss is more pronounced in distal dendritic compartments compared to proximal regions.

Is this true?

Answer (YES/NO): NO